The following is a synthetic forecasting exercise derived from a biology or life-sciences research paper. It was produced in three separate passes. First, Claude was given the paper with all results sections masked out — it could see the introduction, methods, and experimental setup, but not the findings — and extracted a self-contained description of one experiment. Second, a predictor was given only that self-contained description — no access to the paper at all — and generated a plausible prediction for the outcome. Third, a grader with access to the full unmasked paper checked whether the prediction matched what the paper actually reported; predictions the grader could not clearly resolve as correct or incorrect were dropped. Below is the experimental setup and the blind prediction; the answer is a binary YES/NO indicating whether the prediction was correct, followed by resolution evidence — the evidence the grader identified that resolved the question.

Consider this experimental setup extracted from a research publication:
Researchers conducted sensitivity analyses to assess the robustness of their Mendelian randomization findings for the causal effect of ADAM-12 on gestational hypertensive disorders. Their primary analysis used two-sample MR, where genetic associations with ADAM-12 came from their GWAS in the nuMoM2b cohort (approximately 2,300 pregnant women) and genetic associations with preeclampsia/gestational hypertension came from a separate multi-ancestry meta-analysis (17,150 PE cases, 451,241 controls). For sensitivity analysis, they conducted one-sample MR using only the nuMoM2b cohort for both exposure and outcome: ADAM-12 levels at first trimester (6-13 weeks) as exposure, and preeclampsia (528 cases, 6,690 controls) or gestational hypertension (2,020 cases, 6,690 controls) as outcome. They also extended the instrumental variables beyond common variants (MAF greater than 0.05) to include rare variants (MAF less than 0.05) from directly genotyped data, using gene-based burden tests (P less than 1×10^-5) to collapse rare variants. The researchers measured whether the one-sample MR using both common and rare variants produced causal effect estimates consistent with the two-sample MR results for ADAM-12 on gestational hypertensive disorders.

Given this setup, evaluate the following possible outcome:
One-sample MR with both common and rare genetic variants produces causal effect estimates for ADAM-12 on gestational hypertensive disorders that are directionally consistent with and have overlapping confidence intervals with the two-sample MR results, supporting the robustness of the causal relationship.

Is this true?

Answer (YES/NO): NO